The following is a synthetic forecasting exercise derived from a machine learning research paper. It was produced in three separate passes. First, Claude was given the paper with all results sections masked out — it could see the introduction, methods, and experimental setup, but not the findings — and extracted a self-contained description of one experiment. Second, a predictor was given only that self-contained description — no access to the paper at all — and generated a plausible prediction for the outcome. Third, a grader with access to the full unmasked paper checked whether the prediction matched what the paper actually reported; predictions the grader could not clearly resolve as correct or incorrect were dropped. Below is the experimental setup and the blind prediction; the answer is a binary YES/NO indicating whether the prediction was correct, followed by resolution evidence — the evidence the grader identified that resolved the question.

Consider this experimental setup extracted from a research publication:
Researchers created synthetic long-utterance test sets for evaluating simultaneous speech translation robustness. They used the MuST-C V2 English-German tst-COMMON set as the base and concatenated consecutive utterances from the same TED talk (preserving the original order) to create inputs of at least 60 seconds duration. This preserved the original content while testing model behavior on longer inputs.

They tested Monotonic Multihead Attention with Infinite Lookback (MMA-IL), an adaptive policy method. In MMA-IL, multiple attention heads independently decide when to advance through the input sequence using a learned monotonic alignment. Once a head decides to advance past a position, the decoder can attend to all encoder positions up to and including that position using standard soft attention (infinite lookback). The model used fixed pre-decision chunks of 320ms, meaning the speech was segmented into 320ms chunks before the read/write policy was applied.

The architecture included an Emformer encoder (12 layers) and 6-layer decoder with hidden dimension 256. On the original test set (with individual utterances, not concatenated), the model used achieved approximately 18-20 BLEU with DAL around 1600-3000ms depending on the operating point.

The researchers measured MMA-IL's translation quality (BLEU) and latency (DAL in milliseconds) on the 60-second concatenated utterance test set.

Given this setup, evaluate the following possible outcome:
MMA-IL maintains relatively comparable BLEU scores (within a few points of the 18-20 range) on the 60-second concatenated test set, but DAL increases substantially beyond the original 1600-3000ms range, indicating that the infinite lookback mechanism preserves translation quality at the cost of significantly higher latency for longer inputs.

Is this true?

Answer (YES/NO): NO